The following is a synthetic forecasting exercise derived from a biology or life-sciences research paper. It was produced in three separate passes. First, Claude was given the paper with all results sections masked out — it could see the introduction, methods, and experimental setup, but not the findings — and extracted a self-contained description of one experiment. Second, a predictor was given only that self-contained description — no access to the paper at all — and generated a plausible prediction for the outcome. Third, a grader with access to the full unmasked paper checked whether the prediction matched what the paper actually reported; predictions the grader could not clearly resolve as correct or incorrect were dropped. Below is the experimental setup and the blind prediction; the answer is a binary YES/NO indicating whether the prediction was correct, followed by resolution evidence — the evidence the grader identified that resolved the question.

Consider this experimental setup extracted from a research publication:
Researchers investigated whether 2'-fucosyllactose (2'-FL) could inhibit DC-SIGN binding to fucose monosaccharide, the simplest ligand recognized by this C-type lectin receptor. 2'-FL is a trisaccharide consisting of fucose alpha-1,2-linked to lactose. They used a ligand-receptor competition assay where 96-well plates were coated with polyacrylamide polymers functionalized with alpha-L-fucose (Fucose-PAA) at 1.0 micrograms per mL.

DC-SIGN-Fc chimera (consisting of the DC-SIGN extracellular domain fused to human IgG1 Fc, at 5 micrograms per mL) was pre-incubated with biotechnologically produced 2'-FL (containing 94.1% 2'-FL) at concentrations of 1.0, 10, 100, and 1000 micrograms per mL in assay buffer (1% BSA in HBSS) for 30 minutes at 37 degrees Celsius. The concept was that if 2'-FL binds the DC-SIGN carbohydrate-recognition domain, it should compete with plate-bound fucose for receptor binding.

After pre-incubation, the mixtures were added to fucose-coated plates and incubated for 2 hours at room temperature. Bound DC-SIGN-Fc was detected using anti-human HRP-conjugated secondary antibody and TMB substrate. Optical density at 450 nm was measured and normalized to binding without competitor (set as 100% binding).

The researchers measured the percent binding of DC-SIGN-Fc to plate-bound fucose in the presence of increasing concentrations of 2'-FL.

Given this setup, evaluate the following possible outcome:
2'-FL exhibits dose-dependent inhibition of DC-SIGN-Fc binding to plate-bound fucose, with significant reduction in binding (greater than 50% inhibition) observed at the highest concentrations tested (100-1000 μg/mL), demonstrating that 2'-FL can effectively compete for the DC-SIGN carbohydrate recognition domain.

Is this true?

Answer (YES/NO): NO